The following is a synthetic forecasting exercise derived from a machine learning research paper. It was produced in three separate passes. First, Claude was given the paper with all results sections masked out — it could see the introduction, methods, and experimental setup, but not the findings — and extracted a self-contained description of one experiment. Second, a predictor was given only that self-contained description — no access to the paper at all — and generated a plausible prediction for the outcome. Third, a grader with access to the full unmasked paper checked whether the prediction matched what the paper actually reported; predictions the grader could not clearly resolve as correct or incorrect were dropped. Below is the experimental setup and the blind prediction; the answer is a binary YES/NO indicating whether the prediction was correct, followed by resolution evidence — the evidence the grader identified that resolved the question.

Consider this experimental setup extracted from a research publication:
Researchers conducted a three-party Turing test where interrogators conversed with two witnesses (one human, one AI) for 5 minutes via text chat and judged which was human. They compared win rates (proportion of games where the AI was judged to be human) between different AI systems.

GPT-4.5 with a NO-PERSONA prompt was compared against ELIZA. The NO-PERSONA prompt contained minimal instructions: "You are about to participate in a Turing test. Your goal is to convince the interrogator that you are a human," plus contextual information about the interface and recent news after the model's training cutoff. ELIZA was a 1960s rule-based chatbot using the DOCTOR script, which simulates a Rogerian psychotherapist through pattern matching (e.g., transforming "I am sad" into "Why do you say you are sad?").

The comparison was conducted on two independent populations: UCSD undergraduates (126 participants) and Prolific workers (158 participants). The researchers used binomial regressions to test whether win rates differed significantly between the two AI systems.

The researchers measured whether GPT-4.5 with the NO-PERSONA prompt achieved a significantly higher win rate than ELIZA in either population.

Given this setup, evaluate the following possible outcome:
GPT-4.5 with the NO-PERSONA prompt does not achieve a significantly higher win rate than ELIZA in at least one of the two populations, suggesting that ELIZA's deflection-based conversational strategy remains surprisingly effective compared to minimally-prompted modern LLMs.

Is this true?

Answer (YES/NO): YES